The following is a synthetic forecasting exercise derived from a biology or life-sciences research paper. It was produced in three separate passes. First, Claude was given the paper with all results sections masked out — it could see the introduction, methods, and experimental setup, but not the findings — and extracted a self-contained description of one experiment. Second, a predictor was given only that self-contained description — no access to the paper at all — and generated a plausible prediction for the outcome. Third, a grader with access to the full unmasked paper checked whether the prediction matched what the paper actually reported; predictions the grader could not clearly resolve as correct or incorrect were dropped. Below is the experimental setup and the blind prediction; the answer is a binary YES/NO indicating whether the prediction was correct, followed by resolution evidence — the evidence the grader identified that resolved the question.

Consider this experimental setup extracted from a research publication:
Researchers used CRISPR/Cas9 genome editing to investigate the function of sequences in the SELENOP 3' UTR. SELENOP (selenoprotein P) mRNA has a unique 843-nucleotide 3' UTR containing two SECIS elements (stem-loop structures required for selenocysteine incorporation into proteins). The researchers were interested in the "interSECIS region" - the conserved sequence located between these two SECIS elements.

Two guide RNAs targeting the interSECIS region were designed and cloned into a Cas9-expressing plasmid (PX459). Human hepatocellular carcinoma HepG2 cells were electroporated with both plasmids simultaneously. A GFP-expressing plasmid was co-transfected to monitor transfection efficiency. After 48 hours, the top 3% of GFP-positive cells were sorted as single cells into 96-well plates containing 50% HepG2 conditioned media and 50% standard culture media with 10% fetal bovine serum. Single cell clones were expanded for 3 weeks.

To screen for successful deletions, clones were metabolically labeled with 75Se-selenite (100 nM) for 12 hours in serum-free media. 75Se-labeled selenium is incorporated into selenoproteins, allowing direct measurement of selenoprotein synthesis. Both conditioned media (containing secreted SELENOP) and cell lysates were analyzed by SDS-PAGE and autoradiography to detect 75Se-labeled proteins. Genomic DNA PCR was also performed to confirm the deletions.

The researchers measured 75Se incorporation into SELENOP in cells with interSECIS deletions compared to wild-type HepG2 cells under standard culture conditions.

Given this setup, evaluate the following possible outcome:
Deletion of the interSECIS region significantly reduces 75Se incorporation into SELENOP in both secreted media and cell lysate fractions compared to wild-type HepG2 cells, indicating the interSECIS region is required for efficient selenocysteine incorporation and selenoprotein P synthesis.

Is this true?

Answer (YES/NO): NO